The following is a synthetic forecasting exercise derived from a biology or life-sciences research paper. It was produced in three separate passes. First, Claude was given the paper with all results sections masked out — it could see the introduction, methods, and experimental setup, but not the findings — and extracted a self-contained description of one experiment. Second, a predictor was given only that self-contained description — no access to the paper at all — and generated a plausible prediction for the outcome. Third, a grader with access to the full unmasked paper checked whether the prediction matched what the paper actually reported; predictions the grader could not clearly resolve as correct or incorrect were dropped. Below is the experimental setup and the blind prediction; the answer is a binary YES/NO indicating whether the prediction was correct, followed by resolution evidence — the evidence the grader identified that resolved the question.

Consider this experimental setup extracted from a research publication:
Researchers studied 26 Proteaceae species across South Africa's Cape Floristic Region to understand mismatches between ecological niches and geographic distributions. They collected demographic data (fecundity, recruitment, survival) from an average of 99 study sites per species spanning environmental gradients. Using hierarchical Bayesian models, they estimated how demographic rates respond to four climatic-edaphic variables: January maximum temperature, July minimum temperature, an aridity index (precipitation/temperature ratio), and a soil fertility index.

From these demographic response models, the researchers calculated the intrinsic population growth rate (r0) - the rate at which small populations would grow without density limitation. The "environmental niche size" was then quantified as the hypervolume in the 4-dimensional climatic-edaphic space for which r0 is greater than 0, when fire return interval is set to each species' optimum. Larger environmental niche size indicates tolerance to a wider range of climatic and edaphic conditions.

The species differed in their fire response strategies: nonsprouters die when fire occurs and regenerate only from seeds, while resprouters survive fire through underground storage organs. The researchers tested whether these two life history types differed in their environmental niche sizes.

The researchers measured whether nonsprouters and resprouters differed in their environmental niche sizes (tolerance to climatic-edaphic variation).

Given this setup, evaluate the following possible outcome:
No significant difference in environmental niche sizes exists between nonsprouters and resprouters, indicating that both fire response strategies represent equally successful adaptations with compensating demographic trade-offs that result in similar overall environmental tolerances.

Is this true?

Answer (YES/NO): NO